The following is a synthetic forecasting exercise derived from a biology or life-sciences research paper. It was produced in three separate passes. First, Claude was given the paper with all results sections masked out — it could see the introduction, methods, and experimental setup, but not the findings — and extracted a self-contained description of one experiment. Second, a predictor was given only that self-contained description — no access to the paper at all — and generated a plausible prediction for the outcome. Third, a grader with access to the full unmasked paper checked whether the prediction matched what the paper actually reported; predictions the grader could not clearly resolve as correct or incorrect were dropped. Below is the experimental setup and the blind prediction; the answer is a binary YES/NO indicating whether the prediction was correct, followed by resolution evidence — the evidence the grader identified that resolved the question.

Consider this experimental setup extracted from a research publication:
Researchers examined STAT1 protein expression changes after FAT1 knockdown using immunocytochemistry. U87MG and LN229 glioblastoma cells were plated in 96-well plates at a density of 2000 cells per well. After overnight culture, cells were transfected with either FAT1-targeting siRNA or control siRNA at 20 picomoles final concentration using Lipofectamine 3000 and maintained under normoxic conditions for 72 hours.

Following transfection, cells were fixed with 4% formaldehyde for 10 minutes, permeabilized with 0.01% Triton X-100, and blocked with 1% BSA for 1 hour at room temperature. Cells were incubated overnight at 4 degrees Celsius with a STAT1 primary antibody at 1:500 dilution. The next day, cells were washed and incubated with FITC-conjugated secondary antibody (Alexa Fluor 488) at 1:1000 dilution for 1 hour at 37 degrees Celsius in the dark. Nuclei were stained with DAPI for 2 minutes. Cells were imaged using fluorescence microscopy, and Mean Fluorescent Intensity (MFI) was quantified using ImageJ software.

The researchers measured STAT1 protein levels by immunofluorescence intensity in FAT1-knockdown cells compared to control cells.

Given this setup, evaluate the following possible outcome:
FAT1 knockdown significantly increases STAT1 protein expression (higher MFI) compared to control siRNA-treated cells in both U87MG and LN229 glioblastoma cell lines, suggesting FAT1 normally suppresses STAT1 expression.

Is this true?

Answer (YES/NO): NO